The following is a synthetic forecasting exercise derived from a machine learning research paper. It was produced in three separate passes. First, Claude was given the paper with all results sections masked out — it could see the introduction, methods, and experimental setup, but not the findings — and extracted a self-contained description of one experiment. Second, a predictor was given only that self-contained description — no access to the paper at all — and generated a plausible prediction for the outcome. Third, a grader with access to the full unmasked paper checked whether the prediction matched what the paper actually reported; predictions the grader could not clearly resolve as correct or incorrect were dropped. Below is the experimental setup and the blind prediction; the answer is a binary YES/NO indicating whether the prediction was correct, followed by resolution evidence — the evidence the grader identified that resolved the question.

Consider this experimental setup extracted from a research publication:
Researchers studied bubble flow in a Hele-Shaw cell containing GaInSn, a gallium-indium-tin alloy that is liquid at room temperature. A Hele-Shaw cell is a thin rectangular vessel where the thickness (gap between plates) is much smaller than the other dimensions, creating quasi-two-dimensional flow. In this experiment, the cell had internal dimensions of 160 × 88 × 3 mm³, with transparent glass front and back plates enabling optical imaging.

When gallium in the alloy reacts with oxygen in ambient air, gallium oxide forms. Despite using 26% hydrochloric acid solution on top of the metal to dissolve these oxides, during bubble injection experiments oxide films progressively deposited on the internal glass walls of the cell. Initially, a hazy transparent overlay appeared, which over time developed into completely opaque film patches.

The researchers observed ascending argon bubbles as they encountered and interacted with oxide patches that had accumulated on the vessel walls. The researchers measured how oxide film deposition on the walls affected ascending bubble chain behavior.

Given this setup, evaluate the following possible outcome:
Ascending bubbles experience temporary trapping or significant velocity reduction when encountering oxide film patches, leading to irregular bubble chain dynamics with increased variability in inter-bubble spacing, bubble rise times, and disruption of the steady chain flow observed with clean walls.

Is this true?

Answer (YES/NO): NO